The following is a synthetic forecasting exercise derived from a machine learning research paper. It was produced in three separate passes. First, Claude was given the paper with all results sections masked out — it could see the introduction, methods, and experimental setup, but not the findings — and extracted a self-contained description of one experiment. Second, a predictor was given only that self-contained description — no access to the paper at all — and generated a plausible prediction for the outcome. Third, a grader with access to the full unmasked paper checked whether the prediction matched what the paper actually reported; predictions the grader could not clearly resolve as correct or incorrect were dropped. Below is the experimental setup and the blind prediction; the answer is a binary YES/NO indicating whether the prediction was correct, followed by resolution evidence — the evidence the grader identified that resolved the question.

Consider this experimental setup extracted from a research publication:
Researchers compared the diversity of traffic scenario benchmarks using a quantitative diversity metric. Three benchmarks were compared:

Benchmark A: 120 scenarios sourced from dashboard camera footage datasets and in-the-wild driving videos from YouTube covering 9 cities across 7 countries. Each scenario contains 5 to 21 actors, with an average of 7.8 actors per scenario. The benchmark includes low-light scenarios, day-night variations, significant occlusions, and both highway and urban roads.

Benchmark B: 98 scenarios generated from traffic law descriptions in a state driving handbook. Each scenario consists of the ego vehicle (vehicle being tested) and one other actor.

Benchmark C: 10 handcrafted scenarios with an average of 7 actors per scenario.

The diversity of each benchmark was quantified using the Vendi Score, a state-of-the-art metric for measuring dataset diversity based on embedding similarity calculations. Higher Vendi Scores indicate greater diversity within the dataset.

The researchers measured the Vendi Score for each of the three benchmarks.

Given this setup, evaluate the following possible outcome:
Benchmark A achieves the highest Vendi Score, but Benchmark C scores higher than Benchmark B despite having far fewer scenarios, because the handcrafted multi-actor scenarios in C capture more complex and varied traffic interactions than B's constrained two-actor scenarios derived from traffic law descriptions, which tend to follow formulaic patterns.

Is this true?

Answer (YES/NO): NO